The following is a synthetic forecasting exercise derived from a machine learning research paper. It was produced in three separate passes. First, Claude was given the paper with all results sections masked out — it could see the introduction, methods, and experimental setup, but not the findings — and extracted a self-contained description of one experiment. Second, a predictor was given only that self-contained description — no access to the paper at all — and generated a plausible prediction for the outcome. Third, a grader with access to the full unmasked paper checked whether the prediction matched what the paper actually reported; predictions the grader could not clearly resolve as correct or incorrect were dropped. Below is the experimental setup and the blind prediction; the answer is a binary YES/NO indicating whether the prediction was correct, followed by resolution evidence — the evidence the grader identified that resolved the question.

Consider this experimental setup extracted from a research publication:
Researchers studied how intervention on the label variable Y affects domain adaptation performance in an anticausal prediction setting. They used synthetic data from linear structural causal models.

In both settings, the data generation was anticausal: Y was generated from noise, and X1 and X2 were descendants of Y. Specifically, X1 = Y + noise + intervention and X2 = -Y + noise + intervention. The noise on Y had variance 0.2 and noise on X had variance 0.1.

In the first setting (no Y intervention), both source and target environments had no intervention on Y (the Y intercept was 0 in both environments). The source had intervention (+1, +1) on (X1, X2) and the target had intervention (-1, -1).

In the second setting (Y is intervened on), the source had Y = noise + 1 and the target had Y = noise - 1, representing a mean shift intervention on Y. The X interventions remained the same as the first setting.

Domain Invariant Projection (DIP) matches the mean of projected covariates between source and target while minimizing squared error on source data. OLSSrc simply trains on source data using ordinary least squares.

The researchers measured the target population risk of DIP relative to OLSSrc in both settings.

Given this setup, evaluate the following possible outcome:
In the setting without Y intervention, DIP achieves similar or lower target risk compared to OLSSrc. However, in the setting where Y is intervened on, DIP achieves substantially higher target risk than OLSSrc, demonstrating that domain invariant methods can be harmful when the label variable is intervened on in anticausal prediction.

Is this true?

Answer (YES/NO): YES